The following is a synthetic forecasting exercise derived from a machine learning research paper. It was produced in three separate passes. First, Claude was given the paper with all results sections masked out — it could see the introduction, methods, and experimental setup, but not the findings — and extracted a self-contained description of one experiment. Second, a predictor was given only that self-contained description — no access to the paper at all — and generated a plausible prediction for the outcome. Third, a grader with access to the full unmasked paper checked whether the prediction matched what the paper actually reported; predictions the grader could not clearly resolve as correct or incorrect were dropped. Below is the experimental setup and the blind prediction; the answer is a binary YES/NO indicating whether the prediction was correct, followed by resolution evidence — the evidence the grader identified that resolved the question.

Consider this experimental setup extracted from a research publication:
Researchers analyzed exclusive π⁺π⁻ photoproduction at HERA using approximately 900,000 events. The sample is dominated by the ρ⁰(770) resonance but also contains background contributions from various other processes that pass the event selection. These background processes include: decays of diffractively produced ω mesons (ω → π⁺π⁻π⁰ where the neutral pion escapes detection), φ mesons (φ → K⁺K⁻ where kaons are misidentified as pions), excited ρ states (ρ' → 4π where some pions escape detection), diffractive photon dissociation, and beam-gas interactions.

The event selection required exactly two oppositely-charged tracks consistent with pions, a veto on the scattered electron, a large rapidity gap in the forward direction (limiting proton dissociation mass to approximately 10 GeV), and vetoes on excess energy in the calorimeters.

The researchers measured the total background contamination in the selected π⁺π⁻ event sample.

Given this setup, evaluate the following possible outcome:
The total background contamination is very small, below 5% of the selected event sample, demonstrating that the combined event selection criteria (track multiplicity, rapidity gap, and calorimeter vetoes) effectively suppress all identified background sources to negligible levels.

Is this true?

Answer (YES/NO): NO